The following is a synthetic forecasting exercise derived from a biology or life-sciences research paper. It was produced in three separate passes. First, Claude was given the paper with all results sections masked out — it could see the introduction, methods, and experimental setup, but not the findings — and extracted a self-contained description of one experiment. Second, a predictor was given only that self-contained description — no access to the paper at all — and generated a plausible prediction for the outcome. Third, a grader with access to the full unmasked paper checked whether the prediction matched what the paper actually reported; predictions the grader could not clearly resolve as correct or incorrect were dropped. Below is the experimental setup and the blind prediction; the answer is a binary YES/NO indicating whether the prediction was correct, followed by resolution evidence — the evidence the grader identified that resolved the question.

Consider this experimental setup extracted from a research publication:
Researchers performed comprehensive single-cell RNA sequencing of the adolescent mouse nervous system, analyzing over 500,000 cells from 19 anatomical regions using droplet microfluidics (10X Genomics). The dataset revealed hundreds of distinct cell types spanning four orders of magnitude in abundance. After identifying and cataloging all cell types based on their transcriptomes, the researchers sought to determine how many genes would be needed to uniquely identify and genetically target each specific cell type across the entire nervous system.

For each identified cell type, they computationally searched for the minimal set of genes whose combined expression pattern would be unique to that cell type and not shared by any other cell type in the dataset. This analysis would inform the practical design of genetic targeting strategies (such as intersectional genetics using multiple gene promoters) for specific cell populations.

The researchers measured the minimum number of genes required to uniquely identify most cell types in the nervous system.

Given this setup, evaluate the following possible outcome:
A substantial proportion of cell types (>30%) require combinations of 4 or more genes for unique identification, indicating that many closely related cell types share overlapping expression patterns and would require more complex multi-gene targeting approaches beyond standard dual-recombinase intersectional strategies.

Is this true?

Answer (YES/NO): NO